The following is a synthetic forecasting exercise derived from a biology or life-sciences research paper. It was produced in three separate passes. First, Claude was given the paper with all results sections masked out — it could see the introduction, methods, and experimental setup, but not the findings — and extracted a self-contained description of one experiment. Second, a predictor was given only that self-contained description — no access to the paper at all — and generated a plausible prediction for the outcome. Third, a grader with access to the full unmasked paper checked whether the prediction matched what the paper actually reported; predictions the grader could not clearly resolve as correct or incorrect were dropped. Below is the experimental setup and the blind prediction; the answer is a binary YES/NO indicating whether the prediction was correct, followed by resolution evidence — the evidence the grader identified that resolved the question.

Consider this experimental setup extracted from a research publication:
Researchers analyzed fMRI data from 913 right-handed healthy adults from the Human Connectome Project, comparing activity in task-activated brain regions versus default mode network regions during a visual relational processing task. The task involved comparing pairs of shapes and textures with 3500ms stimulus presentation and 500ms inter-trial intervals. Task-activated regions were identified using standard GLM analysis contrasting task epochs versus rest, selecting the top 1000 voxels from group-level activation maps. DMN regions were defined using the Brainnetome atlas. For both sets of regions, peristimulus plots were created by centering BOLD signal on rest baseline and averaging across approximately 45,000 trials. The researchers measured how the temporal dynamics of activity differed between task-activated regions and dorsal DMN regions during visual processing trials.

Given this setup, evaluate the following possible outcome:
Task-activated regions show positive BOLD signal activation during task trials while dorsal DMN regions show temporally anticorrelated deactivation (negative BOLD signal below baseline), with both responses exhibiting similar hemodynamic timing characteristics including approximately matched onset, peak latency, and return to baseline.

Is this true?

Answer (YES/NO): NO